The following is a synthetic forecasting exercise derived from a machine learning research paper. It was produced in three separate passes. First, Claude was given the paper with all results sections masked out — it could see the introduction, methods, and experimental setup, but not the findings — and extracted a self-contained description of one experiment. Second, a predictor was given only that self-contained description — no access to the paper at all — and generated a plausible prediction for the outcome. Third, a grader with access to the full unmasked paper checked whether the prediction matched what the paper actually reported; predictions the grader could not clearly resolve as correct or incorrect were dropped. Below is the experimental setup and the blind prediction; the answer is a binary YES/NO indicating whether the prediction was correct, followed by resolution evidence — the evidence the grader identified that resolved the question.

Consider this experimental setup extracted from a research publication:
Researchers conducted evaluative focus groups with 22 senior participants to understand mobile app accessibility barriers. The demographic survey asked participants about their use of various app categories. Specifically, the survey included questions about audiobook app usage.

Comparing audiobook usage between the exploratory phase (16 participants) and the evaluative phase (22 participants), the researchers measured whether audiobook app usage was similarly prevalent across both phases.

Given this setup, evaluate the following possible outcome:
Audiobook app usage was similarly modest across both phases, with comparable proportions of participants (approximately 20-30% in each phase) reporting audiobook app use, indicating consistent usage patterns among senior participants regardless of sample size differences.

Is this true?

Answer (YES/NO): NO